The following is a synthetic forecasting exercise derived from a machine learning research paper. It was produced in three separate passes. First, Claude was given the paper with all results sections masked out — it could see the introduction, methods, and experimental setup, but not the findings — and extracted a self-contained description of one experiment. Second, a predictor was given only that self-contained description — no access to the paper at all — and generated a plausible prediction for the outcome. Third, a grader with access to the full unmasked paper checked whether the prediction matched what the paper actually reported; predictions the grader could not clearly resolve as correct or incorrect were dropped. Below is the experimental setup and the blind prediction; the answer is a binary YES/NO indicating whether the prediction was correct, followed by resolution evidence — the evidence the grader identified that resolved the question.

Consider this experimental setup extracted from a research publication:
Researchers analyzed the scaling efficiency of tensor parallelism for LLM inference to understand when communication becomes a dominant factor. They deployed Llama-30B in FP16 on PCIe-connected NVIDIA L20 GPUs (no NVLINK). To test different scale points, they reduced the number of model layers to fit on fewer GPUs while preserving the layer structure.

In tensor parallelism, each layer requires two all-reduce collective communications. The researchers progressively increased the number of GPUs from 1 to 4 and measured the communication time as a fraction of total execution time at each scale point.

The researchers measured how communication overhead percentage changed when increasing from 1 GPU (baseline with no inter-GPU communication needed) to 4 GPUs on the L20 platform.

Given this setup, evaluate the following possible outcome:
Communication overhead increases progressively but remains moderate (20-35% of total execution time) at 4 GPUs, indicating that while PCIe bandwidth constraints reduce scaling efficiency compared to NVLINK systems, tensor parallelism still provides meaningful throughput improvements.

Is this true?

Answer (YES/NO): NO